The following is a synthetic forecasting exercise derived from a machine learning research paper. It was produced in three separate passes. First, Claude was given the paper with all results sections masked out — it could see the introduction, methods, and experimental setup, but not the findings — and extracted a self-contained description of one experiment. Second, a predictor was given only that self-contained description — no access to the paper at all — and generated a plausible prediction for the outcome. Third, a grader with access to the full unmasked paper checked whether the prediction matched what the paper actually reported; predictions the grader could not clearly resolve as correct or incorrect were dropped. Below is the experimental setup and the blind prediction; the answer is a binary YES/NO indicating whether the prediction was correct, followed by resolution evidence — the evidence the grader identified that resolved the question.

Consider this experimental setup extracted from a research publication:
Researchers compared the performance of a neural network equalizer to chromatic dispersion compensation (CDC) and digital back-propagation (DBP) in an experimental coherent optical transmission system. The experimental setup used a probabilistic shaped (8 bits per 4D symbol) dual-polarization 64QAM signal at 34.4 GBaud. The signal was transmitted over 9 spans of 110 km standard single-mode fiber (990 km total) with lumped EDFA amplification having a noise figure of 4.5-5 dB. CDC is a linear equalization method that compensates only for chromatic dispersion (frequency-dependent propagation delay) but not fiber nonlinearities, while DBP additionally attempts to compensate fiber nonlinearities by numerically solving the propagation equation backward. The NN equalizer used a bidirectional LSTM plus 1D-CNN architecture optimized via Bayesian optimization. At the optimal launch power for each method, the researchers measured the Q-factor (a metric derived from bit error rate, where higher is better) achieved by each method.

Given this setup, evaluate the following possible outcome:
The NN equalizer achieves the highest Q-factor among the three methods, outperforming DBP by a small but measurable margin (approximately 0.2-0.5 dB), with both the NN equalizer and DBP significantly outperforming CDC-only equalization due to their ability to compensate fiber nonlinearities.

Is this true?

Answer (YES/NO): NO